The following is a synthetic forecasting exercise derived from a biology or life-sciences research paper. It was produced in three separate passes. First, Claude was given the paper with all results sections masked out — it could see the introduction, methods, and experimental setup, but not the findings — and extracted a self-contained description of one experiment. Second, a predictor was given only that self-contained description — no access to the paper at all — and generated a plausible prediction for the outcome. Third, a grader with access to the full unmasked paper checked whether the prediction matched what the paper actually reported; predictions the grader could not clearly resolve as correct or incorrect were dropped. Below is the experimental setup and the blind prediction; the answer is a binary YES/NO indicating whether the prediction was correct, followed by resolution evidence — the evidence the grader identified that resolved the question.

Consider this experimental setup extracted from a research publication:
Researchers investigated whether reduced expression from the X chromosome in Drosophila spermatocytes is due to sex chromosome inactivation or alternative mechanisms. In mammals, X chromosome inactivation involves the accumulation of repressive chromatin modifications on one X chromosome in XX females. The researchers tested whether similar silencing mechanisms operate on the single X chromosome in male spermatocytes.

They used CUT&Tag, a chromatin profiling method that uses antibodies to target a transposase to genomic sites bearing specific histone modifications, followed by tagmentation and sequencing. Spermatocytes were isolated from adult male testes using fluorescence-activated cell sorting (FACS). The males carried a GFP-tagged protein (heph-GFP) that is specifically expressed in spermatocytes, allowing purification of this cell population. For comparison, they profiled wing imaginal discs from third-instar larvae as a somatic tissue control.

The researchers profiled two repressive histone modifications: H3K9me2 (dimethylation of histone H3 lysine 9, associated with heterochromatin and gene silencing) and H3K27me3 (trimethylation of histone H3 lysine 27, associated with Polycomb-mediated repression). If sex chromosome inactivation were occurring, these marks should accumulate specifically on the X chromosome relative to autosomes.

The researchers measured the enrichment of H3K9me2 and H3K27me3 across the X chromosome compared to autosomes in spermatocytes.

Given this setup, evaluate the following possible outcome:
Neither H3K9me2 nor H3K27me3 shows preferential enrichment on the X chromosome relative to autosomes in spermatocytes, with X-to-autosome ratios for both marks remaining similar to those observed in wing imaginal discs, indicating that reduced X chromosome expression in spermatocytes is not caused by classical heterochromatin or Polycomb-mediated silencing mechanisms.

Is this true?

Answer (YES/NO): YES